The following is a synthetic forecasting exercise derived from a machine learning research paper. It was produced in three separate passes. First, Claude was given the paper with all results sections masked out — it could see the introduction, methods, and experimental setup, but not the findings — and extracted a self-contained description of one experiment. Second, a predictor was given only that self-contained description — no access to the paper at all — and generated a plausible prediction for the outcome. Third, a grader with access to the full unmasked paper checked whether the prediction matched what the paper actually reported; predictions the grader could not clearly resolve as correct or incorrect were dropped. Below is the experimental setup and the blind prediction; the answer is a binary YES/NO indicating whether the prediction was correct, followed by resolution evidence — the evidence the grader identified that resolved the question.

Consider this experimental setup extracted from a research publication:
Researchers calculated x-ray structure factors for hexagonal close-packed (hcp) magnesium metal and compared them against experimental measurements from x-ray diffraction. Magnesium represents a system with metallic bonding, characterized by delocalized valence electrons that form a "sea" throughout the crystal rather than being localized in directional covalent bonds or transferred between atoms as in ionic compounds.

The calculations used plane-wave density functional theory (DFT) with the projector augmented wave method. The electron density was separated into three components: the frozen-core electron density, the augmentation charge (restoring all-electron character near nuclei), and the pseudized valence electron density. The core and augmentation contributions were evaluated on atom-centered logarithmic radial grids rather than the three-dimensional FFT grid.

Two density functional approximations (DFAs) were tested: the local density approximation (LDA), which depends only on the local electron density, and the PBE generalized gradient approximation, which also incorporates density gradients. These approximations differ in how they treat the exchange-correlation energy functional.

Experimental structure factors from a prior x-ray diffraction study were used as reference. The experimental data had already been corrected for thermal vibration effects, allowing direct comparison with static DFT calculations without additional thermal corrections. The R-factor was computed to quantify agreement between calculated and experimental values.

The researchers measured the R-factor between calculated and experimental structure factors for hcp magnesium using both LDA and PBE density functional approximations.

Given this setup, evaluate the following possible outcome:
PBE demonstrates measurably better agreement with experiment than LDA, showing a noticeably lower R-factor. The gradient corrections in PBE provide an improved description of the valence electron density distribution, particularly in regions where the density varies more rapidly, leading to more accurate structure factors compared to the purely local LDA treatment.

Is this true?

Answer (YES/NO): NO